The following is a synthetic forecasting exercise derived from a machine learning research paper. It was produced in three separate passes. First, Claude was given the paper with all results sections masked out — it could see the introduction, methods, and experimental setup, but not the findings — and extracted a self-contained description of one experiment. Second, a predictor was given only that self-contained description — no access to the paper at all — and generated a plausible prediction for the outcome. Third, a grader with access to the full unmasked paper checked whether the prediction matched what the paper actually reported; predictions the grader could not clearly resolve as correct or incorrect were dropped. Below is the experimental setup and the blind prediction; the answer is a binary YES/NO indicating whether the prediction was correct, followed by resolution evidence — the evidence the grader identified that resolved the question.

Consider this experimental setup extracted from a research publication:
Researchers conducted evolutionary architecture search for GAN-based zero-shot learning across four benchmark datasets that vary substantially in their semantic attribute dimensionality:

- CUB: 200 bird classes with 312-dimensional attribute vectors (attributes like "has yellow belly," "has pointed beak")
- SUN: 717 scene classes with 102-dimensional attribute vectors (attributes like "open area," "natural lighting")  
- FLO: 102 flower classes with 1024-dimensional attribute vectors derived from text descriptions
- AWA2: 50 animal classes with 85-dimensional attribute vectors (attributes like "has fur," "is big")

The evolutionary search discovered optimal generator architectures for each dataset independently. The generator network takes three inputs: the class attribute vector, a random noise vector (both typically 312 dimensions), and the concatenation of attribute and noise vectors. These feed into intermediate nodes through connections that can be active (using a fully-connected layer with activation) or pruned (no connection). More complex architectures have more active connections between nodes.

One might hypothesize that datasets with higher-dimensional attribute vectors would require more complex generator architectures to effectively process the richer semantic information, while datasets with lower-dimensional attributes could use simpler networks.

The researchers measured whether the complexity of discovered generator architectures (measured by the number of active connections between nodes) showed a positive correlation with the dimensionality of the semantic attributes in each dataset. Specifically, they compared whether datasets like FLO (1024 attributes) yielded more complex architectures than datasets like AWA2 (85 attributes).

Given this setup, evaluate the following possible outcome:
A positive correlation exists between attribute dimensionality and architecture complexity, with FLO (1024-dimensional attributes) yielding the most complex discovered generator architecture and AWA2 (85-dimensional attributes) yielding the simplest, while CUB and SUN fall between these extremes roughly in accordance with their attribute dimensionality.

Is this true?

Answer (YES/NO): NO